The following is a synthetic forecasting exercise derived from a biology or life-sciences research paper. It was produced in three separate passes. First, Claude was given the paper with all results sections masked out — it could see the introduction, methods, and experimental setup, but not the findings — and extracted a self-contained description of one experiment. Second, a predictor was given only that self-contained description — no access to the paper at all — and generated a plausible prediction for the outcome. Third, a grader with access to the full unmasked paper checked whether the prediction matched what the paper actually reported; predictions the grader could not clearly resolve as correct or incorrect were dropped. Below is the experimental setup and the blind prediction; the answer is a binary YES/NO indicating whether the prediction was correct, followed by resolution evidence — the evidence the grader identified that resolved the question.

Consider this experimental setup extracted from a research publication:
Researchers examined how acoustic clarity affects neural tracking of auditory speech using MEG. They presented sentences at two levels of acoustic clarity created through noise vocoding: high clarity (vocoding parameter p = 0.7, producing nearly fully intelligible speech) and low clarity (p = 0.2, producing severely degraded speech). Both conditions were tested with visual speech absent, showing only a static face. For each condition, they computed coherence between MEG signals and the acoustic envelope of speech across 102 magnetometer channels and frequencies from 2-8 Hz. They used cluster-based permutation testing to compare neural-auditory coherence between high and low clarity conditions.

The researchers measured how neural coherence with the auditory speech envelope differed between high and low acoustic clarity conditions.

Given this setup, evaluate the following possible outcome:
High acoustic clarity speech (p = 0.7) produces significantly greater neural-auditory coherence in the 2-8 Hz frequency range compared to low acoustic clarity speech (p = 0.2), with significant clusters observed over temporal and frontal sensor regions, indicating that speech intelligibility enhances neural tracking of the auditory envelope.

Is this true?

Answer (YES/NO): NO